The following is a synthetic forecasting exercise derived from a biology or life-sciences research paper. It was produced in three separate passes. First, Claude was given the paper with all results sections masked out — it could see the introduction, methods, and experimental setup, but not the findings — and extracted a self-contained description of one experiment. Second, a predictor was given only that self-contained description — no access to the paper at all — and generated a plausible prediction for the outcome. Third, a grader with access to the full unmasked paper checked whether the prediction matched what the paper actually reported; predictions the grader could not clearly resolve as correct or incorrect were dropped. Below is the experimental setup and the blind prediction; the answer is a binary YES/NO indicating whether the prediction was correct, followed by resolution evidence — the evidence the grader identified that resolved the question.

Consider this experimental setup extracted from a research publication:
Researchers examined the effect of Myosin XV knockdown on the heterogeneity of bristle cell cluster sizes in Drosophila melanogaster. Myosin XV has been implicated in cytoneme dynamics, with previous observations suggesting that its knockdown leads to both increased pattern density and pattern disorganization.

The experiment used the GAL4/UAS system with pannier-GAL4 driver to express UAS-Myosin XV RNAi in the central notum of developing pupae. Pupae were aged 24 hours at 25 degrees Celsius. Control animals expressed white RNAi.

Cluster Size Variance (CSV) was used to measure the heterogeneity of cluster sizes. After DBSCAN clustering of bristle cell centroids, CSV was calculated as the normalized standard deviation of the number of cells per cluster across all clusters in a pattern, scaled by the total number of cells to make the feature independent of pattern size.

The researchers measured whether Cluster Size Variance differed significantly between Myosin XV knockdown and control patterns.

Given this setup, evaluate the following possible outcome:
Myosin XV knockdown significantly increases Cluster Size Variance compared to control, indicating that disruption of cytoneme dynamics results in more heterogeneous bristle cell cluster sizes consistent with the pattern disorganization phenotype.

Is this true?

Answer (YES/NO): YES